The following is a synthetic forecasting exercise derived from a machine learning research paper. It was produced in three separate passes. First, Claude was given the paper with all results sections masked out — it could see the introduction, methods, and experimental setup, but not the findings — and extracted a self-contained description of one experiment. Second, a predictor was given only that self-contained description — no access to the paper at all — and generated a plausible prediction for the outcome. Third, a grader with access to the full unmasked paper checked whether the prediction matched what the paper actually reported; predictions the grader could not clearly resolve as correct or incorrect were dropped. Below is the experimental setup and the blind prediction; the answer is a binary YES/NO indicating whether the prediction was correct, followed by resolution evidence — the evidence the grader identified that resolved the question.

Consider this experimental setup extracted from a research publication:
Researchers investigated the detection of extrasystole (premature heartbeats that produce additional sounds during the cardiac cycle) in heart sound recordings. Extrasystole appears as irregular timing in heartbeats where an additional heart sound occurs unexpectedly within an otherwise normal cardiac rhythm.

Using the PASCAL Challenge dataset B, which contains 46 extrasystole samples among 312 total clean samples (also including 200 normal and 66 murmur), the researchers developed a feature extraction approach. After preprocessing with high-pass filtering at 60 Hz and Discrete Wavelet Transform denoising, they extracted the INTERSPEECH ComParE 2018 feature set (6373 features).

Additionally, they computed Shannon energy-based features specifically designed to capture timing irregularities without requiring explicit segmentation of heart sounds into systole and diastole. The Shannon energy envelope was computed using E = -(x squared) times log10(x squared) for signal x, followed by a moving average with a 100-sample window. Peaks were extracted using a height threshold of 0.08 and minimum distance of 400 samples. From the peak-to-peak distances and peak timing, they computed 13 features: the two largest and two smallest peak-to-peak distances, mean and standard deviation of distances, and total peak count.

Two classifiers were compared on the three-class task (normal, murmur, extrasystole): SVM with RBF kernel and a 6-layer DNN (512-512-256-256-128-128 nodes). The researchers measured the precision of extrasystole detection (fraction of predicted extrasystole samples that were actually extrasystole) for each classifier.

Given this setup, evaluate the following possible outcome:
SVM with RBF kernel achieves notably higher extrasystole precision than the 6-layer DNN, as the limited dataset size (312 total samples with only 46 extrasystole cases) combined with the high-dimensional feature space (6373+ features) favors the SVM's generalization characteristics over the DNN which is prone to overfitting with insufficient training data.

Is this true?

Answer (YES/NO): NO